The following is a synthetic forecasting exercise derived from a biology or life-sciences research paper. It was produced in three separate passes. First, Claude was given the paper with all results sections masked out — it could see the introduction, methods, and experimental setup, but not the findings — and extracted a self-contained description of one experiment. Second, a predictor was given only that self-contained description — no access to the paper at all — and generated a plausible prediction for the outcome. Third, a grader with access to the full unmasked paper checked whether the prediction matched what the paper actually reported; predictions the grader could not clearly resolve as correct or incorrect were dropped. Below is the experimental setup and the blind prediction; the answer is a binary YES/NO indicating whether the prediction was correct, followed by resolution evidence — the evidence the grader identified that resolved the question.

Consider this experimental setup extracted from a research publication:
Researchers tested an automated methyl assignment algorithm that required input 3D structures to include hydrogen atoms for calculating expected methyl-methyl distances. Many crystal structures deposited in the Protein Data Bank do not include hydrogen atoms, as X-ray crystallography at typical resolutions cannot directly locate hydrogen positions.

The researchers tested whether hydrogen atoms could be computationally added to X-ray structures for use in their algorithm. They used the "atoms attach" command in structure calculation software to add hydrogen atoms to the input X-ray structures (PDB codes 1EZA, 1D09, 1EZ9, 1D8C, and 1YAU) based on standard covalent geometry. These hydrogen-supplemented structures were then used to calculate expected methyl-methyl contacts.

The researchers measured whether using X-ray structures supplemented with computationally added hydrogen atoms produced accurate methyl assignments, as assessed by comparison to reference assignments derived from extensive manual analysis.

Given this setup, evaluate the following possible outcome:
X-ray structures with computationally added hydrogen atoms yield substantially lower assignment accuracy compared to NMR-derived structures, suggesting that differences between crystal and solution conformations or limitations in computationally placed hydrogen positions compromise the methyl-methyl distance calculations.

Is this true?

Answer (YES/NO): NO